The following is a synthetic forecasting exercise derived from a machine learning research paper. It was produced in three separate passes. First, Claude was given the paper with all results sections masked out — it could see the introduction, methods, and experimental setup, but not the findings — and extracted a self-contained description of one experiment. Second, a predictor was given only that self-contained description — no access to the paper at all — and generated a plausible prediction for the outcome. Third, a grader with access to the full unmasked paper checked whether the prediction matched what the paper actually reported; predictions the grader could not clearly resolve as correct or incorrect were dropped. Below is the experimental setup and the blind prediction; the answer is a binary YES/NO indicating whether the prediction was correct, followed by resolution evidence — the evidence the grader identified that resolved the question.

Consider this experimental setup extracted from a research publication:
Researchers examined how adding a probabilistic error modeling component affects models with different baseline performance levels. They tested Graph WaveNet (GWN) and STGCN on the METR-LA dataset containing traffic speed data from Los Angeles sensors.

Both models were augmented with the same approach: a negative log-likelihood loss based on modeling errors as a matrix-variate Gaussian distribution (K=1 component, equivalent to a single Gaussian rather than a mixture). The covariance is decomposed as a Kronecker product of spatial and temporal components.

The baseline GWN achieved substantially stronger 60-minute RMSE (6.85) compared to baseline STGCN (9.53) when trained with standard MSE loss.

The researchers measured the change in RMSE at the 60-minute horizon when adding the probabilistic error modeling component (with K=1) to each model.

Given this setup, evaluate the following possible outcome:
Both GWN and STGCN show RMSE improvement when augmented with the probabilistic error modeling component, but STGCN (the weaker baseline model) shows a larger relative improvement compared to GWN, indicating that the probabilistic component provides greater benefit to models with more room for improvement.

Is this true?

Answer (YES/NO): NO